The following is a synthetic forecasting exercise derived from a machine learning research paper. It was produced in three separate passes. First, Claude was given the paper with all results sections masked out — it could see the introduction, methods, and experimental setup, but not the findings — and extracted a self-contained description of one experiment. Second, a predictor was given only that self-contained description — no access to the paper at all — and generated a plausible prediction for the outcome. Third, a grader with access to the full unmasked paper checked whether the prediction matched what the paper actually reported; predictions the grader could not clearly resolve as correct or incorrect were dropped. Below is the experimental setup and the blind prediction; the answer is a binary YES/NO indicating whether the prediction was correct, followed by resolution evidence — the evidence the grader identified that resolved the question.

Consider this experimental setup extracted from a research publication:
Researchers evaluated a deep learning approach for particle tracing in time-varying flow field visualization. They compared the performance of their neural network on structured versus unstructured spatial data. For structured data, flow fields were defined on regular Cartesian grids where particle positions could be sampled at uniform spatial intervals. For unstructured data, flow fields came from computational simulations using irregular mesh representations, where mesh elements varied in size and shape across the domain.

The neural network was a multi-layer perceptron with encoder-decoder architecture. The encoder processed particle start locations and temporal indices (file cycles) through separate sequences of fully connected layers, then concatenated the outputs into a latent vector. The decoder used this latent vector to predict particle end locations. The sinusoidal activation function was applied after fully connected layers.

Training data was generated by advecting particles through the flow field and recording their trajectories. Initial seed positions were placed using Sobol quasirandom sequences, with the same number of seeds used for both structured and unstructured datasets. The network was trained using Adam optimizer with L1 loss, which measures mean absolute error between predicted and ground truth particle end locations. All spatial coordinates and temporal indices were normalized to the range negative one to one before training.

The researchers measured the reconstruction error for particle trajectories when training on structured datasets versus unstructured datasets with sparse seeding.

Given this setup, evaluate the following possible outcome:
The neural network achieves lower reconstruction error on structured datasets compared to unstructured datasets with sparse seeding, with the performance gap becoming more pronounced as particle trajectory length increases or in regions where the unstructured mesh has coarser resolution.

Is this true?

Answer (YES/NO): NO